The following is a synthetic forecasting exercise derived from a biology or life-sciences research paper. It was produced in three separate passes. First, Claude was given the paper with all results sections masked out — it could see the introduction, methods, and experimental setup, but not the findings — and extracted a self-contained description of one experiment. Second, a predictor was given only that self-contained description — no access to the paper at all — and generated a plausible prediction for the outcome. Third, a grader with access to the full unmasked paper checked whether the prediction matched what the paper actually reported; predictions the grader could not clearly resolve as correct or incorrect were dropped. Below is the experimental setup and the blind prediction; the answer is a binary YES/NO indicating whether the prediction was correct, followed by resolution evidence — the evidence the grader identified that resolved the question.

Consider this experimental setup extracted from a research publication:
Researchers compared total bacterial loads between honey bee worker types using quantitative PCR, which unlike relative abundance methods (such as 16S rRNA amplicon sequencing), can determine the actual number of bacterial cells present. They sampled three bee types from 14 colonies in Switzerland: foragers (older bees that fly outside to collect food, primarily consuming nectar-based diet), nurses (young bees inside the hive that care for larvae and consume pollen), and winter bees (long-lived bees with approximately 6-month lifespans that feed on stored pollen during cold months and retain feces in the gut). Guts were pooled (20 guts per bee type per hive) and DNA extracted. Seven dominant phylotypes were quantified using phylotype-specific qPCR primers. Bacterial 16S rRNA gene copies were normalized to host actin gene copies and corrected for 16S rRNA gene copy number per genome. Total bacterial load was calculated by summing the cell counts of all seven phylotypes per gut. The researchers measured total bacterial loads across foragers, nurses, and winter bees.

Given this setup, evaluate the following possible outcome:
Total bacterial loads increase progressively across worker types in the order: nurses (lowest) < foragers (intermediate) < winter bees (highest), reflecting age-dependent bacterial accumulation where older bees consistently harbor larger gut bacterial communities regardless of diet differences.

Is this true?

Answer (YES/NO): NO